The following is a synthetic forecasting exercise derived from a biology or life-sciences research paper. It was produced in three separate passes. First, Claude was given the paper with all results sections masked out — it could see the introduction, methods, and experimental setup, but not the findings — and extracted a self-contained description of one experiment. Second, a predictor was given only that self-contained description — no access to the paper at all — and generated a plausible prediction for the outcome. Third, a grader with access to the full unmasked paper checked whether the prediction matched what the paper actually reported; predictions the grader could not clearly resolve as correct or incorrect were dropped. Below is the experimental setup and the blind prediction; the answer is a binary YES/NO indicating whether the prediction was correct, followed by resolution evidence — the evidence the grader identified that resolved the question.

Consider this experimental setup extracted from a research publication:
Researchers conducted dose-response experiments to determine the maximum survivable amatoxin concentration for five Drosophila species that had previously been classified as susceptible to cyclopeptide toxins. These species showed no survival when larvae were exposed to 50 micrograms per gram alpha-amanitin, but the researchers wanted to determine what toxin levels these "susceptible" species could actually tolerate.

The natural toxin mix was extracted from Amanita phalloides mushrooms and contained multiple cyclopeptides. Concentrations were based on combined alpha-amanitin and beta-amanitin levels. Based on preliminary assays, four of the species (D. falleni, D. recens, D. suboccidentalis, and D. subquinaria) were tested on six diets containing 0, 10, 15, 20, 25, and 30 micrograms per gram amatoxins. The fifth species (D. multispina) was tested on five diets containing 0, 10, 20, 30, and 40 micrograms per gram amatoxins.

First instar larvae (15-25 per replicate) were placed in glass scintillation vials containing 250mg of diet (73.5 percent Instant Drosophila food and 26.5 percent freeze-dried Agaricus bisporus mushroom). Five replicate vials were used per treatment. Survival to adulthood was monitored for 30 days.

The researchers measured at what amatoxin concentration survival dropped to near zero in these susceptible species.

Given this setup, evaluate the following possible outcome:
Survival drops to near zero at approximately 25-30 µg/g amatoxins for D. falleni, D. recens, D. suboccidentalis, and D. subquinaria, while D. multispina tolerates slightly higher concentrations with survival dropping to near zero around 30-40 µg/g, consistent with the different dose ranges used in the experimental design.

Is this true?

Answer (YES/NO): NO